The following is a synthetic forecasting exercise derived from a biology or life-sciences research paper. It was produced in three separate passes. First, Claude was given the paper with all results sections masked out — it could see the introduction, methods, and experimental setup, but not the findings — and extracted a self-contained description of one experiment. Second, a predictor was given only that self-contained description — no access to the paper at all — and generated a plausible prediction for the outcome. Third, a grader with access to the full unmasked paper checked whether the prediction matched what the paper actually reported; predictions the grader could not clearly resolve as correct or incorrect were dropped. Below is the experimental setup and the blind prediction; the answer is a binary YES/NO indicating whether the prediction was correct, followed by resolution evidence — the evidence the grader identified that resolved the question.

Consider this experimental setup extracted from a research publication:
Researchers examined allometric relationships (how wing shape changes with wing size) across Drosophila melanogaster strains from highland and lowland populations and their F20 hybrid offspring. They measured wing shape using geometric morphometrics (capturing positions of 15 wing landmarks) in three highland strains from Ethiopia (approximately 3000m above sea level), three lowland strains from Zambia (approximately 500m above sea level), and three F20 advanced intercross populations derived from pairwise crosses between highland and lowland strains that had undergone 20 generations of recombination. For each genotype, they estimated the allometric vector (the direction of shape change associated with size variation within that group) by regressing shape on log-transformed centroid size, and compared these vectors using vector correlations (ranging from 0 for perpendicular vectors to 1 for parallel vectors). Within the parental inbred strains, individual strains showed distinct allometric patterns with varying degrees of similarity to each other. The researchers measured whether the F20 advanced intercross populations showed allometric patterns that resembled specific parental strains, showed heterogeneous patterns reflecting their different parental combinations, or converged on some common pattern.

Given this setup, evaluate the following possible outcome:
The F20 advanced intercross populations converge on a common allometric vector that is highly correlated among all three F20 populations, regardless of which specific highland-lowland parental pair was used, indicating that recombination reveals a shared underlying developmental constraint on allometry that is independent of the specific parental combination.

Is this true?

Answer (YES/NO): YES